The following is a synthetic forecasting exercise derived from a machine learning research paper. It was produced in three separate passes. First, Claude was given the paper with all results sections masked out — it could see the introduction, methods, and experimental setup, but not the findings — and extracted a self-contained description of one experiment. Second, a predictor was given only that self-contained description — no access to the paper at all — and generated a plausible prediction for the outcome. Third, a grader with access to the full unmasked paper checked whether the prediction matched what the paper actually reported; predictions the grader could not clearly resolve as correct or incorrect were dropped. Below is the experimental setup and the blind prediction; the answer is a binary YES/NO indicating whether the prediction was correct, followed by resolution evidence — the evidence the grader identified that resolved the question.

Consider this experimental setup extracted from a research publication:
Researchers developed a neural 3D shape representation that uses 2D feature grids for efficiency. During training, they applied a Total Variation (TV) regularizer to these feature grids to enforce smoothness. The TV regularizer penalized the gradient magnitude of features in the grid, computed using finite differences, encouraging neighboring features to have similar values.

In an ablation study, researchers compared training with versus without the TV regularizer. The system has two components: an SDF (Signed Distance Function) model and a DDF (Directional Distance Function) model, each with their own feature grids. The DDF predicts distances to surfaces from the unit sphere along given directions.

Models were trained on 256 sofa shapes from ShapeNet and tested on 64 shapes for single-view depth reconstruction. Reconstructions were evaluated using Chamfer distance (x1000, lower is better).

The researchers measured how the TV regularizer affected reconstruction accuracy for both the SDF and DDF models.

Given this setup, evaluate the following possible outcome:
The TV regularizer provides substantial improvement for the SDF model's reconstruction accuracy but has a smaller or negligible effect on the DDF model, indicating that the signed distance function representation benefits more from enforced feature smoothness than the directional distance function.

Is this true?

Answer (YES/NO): NO